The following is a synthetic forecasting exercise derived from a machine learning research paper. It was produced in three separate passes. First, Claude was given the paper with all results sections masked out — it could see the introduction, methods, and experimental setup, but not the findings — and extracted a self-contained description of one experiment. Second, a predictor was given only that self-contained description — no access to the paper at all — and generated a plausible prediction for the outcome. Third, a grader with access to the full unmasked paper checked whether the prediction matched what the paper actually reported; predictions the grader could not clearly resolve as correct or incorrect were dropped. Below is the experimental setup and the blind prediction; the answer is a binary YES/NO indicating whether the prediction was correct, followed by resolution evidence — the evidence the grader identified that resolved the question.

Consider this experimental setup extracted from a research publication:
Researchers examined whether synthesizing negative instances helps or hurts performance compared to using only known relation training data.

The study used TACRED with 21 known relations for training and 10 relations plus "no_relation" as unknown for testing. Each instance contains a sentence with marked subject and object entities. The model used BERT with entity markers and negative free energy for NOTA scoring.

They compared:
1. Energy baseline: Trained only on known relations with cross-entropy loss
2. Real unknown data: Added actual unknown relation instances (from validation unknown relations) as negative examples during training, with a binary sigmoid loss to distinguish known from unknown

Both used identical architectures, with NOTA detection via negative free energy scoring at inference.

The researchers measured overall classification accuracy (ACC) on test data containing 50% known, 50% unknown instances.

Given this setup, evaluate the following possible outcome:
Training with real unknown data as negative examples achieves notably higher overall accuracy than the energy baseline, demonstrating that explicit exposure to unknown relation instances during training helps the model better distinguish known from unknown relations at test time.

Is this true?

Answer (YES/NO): NO